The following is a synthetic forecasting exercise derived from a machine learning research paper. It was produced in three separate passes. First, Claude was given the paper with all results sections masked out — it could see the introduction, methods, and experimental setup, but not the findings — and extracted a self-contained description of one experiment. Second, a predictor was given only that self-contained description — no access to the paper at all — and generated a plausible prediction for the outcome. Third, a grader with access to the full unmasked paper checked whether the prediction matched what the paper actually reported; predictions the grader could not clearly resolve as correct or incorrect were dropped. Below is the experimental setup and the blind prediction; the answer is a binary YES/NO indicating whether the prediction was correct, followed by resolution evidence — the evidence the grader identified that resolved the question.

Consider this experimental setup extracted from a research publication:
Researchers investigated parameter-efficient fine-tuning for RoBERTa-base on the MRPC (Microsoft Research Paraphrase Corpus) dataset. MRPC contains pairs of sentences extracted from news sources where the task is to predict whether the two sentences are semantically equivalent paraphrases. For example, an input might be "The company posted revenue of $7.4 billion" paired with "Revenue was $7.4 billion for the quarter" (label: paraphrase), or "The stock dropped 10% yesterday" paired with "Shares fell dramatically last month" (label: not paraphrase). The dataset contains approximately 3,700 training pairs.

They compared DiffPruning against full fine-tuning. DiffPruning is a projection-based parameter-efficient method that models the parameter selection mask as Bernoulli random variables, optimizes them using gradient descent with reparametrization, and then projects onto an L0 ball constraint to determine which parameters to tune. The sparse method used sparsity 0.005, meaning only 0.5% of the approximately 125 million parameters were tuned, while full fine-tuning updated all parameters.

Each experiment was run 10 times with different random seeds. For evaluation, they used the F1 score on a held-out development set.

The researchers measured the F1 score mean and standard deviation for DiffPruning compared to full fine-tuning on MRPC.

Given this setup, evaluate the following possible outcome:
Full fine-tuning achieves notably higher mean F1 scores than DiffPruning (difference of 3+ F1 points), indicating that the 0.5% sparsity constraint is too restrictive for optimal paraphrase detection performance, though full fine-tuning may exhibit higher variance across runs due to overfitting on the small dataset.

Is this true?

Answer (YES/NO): NO